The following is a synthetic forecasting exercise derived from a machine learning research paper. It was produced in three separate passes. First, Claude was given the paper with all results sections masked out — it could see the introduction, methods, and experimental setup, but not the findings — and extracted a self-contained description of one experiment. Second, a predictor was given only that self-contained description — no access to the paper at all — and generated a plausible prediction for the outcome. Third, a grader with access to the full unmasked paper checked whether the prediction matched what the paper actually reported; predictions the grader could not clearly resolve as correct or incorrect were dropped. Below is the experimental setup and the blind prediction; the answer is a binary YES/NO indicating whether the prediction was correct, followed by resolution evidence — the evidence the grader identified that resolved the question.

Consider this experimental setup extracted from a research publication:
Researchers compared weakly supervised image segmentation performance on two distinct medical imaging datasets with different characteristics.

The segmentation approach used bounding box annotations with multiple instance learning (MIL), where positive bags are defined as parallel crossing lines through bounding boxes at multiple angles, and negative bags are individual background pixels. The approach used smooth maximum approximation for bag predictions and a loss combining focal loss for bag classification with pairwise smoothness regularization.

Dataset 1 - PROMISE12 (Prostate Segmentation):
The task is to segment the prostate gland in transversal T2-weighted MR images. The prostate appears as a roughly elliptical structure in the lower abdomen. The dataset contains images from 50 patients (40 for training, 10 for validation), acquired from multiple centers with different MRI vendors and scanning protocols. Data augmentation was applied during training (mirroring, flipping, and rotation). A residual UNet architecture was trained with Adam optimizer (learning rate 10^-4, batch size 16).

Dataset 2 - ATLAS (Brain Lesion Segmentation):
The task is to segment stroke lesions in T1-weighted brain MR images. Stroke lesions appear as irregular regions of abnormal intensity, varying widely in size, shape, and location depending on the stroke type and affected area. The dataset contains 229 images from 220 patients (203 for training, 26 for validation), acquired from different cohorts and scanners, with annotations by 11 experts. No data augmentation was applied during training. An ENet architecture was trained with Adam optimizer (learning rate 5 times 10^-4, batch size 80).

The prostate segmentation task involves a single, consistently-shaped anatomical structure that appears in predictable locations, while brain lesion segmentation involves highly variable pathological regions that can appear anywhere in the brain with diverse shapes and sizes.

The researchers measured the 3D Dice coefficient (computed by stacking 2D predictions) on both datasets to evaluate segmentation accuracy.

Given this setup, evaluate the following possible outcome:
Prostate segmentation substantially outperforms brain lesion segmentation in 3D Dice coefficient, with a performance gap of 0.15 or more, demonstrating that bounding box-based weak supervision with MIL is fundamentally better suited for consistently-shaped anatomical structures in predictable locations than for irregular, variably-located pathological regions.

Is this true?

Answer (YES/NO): YES